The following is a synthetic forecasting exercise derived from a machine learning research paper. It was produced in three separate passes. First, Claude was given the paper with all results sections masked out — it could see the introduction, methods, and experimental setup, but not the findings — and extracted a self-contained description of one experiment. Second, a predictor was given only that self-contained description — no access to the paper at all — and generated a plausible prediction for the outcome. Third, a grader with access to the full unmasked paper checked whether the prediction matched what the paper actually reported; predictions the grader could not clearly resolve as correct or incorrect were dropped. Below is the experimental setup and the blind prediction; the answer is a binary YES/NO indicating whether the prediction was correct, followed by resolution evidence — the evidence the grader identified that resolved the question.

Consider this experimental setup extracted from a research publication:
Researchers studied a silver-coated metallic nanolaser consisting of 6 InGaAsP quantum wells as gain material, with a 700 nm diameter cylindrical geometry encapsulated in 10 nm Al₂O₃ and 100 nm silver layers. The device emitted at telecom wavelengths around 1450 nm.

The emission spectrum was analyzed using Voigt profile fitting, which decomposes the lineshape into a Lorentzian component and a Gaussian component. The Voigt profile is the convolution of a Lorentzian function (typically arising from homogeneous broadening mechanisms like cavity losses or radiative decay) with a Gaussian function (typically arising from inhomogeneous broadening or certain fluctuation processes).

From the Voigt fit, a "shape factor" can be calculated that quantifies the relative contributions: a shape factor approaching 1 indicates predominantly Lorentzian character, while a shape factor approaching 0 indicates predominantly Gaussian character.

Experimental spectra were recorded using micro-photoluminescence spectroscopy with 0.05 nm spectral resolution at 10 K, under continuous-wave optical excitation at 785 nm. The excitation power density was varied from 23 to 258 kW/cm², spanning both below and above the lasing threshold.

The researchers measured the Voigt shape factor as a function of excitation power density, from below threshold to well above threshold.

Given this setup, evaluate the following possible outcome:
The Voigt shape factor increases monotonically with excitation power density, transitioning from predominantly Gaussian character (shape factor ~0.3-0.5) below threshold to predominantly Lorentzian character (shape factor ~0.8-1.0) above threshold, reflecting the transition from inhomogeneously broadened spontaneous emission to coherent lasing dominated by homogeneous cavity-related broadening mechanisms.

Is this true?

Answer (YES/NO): NO